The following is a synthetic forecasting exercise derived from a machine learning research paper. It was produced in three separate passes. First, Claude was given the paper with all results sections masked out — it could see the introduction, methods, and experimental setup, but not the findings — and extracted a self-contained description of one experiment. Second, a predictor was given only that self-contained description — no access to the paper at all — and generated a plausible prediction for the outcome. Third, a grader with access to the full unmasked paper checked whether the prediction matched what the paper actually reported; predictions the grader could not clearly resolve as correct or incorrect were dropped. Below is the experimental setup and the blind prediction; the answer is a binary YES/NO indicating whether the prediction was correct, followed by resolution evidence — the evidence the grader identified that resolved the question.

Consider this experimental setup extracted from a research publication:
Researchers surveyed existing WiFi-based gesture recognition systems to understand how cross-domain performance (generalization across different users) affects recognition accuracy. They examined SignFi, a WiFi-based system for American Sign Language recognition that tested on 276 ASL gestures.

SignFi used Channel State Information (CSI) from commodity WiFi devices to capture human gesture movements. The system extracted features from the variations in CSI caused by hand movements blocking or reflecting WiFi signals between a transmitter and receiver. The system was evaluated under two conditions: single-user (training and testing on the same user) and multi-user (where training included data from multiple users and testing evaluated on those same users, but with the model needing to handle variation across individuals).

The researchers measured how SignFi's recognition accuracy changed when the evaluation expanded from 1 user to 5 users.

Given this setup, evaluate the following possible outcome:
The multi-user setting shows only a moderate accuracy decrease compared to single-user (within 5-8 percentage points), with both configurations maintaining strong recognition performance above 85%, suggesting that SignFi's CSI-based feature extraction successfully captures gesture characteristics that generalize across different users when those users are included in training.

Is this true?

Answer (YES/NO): YES